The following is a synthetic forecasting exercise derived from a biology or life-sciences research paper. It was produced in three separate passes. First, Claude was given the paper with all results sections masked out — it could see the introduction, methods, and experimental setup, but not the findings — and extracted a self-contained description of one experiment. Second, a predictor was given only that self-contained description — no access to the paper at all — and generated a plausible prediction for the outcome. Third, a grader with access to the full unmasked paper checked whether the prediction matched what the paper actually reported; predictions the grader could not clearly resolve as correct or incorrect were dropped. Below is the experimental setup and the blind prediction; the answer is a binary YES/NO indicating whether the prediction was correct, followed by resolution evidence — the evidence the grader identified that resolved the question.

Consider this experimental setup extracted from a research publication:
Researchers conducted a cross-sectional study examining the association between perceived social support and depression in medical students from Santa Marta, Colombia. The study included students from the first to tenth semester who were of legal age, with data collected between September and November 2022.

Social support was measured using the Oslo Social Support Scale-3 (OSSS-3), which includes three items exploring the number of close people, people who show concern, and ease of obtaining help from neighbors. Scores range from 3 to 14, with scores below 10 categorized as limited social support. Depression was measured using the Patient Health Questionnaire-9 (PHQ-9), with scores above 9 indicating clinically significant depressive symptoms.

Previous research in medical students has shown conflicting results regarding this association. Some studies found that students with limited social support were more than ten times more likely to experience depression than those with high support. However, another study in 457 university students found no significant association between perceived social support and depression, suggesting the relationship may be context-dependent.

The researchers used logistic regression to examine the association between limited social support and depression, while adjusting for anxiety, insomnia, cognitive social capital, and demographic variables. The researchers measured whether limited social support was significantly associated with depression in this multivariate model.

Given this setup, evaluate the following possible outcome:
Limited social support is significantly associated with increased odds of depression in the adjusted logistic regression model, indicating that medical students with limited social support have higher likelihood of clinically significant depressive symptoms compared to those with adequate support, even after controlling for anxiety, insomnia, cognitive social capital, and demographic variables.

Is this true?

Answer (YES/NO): NO